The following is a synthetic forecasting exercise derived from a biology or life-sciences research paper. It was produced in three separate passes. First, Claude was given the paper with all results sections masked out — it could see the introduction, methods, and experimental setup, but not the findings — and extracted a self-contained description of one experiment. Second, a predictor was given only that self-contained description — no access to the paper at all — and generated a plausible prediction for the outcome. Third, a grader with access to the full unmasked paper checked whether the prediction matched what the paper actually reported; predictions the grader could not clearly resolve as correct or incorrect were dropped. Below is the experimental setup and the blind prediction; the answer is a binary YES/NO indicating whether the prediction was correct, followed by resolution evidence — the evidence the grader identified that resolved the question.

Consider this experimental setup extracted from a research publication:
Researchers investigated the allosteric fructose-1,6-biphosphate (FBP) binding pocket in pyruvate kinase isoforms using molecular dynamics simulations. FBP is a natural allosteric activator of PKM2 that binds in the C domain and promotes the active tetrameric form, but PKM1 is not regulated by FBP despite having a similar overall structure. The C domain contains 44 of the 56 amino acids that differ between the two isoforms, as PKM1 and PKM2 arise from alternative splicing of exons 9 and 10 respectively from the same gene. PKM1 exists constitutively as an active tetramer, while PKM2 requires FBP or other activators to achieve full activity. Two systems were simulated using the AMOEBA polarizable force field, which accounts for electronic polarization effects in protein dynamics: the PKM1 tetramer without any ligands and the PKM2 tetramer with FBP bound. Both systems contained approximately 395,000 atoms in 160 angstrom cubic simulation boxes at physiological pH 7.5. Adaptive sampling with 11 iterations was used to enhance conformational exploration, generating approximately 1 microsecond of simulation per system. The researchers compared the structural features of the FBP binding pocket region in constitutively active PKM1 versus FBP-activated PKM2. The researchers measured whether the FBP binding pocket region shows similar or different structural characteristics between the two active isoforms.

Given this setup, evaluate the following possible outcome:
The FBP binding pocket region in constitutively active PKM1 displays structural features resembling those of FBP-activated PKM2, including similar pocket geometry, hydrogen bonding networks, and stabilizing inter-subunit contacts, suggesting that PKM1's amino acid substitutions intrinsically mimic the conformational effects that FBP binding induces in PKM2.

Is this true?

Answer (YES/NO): NO